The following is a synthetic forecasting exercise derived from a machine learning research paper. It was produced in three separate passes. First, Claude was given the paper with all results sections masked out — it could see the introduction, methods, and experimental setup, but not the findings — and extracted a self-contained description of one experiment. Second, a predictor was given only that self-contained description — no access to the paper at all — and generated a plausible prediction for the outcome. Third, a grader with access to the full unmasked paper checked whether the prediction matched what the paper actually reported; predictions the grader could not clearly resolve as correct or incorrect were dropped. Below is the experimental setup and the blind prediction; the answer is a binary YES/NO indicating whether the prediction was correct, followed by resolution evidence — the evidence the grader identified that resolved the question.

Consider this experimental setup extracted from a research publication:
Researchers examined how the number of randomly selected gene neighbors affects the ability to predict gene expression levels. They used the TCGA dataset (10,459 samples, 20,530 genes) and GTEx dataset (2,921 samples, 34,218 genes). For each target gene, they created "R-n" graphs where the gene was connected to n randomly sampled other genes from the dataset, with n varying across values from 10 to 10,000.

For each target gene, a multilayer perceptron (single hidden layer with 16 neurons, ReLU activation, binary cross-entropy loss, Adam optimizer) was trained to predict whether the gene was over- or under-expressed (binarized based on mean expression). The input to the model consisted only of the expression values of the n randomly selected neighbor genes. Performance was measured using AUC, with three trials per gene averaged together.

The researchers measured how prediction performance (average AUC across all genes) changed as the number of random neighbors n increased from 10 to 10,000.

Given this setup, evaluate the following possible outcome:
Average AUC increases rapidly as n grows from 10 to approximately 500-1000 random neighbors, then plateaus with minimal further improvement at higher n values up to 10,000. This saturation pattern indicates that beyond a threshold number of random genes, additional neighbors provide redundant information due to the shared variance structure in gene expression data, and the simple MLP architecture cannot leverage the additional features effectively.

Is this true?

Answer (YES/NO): YES